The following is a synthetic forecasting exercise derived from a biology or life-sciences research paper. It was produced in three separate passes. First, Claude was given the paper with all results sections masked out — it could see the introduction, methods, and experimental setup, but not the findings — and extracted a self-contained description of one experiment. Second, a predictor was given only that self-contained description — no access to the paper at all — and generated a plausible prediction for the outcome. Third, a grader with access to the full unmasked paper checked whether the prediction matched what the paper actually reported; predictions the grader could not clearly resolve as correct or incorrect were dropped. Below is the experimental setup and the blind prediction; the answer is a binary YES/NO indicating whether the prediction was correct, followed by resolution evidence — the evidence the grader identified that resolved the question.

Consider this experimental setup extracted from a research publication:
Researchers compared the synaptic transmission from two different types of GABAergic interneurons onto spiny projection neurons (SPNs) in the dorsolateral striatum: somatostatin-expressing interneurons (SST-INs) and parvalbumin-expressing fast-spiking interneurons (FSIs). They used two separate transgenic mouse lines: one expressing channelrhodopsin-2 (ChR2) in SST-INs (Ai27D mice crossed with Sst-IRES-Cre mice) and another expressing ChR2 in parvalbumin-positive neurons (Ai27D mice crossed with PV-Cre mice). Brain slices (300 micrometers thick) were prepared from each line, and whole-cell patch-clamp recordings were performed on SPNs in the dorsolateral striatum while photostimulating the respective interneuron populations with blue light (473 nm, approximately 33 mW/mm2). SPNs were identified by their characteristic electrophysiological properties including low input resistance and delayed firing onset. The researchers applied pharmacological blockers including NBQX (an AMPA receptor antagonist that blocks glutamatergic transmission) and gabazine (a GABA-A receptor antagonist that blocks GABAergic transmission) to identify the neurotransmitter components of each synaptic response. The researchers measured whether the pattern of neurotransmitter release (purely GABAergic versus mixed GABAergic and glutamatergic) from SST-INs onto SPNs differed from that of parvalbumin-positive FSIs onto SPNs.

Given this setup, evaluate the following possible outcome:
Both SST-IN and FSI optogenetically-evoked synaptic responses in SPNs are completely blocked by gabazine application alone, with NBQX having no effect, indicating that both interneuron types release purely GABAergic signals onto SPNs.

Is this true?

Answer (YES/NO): NO